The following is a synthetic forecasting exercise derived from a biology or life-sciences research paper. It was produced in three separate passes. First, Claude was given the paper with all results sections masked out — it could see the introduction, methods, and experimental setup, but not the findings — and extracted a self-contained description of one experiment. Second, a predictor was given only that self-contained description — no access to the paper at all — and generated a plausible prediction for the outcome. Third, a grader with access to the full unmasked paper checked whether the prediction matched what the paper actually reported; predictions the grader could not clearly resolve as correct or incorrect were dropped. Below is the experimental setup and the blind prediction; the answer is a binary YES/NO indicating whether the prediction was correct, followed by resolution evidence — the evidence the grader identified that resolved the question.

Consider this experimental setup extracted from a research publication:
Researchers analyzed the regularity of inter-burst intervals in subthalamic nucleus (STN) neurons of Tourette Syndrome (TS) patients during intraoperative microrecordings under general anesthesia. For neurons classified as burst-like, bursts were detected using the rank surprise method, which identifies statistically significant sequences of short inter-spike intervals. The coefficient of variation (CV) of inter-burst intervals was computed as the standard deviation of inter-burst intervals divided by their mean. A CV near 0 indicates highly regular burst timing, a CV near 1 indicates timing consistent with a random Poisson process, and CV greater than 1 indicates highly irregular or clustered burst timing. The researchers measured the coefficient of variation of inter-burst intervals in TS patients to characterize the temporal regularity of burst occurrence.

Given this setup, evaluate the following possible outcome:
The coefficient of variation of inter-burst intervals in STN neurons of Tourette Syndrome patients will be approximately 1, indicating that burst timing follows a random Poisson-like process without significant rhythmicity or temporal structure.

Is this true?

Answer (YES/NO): NO